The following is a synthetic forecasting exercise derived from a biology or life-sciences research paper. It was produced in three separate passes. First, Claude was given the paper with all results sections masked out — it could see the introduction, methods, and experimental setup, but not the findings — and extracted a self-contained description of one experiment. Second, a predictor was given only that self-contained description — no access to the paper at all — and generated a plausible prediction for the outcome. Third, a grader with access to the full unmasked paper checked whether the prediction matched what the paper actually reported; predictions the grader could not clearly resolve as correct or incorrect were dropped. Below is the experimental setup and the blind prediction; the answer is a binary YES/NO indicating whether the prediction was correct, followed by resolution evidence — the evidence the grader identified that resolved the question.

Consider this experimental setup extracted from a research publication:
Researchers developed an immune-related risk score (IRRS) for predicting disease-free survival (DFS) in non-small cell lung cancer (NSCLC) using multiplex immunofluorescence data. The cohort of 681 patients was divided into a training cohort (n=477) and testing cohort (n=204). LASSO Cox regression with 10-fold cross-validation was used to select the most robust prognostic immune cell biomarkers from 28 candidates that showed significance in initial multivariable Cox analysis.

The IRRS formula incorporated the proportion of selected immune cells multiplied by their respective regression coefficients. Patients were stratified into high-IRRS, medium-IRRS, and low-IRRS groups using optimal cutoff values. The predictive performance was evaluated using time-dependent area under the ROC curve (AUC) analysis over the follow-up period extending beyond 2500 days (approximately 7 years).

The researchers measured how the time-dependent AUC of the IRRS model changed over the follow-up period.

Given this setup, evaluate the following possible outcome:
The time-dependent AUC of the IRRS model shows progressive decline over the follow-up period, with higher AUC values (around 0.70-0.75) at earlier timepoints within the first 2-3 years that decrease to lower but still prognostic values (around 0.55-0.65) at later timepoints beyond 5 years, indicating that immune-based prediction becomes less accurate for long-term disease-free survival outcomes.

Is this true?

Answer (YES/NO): NO